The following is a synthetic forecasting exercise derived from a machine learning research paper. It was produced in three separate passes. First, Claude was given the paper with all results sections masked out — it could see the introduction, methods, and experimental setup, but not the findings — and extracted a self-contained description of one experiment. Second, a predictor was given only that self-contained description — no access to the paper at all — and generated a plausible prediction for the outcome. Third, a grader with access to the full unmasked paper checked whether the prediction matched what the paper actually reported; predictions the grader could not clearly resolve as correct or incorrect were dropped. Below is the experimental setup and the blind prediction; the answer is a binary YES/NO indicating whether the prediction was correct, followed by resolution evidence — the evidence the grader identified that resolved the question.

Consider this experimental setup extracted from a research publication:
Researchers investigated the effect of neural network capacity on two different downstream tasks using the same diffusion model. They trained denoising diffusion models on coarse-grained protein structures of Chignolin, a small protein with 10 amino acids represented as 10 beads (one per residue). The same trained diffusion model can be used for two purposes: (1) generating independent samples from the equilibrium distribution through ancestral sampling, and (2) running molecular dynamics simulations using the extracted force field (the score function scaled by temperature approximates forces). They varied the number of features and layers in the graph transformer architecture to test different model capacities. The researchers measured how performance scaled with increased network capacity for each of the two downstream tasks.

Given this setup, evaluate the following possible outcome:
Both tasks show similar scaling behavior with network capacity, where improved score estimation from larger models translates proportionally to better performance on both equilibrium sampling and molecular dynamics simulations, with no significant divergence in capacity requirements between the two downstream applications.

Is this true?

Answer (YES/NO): NO